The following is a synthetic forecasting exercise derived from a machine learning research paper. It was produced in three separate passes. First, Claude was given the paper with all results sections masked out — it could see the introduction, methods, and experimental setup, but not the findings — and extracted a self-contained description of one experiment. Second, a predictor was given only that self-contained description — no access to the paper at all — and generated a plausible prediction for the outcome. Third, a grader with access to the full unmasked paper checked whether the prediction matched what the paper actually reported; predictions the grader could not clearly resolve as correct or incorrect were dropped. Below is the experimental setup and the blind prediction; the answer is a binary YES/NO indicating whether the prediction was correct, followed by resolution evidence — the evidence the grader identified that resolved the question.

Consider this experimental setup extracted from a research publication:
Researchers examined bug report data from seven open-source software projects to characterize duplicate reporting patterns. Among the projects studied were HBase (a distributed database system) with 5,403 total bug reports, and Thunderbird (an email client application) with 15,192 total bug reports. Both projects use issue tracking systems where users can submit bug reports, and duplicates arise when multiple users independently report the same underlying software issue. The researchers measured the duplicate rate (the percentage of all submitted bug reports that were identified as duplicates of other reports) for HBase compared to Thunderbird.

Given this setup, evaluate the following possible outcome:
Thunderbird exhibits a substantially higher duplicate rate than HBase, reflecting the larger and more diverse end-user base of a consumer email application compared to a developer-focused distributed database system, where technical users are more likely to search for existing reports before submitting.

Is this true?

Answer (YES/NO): YES